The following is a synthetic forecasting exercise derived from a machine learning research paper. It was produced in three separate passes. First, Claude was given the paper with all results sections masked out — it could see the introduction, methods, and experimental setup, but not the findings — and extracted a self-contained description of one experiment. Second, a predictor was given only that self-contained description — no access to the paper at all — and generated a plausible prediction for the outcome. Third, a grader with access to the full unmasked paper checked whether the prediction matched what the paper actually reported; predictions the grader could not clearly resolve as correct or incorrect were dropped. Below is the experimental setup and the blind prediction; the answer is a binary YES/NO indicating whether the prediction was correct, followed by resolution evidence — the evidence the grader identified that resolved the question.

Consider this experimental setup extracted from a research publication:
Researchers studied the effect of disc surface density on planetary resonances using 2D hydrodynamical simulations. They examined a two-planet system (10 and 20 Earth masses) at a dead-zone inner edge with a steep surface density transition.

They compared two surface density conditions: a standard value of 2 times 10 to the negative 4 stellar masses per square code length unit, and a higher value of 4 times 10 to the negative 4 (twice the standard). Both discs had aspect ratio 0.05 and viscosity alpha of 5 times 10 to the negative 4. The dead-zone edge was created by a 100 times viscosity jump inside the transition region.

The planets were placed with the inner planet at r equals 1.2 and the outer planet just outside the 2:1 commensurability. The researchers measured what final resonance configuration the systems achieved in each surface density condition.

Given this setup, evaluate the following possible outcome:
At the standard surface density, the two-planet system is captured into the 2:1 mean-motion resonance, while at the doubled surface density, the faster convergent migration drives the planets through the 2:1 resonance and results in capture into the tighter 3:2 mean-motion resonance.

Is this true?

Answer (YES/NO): NO